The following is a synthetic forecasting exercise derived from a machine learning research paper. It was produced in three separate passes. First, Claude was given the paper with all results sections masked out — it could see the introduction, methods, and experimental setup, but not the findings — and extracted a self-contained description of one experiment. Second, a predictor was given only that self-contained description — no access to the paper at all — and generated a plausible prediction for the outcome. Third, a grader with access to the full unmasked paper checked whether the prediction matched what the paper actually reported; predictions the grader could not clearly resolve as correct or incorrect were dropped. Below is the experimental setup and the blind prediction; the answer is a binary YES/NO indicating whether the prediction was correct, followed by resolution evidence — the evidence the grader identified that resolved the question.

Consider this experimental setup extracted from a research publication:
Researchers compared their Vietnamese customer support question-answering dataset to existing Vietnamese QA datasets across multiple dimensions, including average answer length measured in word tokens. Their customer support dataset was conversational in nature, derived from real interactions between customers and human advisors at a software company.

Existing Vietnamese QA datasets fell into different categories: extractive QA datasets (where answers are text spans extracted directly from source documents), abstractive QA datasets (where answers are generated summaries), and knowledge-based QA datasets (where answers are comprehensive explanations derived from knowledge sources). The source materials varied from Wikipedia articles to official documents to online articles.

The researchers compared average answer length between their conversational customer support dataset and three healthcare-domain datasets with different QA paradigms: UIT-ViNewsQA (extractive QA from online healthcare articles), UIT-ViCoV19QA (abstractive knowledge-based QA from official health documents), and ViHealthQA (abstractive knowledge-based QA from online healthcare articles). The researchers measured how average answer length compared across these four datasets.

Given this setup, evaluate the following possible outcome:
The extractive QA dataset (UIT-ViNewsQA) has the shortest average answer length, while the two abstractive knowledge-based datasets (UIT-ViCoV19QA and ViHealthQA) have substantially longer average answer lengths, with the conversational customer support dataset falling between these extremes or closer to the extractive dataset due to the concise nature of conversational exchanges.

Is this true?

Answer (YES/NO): YES